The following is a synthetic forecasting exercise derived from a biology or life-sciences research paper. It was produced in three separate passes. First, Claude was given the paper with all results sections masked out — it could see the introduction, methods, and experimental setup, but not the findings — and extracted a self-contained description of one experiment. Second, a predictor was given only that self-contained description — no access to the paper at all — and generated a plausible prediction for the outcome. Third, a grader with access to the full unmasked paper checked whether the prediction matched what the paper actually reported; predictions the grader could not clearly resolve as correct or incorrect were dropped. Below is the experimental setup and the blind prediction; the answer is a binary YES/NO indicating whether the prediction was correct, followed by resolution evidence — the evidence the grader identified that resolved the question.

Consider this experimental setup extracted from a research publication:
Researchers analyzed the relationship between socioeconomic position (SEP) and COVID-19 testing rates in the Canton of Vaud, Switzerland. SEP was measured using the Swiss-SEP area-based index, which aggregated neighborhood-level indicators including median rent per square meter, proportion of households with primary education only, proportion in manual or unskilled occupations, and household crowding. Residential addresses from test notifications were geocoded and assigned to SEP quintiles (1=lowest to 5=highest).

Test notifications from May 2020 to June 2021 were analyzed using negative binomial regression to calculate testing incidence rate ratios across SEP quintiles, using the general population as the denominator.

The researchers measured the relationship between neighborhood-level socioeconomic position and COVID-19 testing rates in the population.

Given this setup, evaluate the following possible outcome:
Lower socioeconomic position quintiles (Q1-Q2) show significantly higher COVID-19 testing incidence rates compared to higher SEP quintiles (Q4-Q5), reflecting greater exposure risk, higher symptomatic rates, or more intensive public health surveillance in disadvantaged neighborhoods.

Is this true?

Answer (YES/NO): NO